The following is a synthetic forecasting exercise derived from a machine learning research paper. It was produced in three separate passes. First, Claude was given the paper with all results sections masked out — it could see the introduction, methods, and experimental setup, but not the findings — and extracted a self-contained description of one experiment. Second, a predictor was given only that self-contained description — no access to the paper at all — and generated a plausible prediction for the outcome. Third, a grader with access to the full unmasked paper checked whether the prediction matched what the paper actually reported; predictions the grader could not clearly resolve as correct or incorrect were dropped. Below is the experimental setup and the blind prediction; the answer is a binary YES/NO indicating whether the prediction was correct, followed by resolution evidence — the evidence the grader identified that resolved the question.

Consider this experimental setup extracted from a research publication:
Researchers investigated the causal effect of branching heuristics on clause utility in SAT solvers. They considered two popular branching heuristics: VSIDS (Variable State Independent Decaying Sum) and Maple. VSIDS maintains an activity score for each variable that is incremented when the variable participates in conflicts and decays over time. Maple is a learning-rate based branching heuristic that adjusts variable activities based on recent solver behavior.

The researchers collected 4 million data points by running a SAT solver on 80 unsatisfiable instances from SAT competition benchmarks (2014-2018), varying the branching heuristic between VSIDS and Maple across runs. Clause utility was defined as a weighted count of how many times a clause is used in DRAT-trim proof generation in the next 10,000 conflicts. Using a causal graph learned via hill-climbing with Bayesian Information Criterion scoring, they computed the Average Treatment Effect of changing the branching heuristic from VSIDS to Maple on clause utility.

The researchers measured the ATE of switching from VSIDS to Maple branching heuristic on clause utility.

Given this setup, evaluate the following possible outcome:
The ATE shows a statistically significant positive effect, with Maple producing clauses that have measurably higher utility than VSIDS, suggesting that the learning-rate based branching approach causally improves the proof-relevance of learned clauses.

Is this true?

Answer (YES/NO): YES